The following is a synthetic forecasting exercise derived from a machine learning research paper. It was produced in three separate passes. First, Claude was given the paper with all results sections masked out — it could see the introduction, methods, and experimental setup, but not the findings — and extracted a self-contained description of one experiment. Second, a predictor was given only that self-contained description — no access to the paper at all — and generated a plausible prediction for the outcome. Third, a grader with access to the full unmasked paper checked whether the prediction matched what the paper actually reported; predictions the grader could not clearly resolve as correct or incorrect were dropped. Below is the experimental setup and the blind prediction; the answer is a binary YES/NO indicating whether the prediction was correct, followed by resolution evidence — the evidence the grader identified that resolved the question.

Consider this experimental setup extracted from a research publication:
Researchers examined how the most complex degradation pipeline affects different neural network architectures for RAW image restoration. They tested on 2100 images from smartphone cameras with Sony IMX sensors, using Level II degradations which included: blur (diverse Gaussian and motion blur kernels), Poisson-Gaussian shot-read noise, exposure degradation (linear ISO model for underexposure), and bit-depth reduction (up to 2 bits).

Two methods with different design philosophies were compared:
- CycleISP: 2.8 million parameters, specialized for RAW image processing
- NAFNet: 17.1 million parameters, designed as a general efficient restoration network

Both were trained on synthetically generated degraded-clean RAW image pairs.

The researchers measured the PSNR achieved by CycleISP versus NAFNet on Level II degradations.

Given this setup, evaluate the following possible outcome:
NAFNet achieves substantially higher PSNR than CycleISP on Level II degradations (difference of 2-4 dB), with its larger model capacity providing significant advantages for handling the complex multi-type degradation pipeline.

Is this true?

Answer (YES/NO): NO